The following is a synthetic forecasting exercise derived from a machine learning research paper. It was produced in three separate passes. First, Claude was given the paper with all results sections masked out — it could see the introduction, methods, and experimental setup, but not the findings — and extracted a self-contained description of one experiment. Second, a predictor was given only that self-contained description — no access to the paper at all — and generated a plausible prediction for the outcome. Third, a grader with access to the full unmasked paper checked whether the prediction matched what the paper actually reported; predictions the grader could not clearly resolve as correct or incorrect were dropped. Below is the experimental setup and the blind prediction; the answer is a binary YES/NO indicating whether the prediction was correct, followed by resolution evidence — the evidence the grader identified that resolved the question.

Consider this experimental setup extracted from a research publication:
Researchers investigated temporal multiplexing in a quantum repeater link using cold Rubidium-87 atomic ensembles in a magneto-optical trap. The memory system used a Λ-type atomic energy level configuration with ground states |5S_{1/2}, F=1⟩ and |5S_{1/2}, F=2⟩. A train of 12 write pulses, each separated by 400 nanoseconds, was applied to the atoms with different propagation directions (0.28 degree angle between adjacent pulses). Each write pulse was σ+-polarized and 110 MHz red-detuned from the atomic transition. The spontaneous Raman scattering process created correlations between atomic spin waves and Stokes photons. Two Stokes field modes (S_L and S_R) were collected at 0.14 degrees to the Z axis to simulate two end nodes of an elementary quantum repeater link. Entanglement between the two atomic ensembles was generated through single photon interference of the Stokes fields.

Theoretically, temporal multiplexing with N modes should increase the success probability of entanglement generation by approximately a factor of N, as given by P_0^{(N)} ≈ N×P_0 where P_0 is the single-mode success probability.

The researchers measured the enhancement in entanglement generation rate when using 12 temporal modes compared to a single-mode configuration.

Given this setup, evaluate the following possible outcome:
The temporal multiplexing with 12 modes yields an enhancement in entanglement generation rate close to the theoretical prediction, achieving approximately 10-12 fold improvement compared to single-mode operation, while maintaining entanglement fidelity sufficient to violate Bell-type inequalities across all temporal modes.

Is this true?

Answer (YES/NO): NO